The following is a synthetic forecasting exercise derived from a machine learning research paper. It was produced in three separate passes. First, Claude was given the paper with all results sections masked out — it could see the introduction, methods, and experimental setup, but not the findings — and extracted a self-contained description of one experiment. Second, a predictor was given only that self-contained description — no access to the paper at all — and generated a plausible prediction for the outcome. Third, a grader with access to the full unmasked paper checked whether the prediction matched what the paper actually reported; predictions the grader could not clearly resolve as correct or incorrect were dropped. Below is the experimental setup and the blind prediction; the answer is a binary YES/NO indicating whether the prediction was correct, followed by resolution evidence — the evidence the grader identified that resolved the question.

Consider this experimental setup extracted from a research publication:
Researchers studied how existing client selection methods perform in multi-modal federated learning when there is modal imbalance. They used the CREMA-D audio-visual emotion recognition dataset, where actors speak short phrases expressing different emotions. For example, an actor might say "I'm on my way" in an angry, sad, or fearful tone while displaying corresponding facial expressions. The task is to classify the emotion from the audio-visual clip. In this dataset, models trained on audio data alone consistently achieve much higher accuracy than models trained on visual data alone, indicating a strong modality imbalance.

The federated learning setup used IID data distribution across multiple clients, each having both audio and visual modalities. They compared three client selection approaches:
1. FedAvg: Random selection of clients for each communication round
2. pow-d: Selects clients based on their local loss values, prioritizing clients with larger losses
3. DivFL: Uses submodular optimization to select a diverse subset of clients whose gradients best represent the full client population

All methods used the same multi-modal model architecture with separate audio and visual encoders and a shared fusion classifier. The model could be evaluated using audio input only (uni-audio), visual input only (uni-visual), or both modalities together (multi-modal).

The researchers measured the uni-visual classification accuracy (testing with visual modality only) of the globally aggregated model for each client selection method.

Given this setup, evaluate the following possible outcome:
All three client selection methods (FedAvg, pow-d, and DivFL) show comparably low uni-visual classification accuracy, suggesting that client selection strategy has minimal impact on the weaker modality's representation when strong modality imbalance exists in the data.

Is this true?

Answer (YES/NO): YES